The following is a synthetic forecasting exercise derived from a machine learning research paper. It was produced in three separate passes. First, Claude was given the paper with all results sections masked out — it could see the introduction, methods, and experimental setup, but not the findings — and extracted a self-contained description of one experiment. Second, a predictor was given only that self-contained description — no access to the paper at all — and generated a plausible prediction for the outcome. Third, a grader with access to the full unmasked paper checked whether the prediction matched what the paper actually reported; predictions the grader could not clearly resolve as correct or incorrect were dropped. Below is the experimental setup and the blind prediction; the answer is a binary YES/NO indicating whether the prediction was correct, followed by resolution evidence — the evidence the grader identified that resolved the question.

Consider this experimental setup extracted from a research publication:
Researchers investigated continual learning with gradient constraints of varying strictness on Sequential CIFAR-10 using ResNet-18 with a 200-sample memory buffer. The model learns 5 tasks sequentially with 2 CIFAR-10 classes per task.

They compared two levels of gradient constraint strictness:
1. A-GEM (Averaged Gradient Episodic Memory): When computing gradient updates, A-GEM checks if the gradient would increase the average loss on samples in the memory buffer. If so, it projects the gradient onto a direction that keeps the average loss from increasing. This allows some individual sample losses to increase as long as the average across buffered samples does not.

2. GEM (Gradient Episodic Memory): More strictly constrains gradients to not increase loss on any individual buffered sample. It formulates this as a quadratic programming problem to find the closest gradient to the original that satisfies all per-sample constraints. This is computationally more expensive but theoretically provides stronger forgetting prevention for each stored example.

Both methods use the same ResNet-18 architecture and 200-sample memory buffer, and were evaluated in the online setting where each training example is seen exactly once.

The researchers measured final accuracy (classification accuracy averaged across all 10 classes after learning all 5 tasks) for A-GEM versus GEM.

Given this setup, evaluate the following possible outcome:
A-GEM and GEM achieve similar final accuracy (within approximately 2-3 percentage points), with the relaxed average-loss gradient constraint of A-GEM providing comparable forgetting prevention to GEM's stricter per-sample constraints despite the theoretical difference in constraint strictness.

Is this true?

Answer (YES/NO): YES